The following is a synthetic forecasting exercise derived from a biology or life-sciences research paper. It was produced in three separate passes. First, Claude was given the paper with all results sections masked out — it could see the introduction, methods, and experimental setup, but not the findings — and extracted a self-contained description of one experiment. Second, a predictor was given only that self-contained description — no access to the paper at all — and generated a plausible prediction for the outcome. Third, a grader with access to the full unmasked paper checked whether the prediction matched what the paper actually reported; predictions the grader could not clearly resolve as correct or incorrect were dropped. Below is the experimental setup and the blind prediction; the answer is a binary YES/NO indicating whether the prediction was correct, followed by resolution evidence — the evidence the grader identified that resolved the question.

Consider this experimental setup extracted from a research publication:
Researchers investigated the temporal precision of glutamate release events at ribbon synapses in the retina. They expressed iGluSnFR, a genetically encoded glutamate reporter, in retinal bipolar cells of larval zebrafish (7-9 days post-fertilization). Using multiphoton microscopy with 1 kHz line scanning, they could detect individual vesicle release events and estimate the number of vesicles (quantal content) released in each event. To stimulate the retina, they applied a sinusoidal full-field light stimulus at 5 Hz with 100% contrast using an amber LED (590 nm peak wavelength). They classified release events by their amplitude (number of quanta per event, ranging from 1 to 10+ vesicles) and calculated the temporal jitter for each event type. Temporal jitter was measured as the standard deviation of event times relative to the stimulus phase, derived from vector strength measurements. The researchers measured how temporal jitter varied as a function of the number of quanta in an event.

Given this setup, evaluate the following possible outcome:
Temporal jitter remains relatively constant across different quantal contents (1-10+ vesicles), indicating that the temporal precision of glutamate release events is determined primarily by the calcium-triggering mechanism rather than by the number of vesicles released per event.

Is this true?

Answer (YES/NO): NO